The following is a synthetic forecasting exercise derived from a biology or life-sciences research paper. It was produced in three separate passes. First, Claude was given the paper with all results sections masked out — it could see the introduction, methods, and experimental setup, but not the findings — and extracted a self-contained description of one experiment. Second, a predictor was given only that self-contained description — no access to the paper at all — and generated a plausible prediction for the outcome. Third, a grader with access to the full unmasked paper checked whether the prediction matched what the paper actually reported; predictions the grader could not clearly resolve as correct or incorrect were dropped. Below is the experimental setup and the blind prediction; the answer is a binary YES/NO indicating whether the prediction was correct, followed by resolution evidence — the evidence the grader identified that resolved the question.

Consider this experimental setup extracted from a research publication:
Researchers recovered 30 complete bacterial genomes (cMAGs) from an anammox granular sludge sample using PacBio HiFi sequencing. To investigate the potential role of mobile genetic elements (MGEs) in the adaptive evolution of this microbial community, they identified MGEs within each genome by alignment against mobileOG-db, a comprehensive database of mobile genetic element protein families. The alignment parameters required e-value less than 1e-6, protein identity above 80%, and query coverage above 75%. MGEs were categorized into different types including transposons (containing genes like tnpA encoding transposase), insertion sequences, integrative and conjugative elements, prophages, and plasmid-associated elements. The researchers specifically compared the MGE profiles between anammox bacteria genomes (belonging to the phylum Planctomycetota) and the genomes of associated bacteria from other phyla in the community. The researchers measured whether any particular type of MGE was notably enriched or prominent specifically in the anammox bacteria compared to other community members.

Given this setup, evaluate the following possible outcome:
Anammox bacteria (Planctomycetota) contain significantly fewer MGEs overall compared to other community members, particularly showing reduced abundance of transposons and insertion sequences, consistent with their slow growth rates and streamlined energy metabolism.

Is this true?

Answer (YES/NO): NO